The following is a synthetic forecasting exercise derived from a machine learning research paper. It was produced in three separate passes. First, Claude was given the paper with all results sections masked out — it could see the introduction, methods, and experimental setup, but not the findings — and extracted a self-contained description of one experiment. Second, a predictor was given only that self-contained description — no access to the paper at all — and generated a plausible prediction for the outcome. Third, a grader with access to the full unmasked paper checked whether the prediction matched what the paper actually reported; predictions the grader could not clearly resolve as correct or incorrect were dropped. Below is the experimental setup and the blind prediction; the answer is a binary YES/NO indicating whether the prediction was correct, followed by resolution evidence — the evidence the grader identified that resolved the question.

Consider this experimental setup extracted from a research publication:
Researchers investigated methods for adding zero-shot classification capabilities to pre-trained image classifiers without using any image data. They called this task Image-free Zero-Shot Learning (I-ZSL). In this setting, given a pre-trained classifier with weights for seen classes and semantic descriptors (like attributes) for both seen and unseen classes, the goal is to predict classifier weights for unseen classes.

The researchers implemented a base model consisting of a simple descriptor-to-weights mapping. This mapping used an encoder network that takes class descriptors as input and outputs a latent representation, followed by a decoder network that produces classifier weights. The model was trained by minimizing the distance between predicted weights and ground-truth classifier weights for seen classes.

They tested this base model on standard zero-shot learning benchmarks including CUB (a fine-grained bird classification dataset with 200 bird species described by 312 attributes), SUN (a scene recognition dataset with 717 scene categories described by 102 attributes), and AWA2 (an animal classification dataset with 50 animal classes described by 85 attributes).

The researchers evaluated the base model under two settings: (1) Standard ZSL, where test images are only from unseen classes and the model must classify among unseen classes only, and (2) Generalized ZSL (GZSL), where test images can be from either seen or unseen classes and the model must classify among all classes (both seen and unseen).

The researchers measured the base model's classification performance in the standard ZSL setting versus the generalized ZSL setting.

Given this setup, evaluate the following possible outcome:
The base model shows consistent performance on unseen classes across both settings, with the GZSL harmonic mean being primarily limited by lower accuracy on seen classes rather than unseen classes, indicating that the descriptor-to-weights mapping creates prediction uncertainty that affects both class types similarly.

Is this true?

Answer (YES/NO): NO